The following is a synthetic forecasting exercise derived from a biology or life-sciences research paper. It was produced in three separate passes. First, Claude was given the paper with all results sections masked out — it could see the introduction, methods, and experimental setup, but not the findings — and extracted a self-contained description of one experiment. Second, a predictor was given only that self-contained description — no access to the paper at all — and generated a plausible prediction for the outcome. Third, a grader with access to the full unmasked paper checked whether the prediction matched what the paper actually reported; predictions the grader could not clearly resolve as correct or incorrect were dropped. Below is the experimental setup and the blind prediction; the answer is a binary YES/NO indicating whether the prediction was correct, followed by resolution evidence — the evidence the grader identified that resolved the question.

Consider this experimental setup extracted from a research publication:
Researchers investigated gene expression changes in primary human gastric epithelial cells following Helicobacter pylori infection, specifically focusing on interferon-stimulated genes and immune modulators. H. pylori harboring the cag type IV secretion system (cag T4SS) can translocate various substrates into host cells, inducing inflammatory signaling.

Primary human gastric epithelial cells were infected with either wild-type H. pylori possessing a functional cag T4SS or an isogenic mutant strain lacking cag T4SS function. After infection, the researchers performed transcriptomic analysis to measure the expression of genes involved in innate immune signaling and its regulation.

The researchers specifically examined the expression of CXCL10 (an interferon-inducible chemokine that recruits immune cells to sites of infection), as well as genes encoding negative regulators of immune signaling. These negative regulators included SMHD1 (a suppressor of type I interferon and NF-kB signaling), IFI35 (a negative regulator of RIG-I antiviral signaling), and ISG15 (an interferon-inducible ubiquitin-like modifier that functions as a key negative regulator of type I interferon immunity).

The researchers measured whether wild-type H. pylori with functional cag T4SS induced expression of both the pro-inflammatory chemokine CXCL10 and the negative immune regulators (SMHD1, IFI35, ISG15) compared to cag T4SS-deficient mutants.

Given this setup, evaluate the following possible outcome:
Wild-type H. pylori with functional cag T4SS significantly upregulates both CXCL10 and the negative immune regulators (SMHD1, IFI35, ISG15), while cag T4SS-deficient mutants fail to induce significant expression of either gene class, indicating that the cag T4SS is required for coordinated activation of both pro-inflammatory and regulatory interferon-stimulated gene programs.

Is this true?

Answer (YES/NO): YES